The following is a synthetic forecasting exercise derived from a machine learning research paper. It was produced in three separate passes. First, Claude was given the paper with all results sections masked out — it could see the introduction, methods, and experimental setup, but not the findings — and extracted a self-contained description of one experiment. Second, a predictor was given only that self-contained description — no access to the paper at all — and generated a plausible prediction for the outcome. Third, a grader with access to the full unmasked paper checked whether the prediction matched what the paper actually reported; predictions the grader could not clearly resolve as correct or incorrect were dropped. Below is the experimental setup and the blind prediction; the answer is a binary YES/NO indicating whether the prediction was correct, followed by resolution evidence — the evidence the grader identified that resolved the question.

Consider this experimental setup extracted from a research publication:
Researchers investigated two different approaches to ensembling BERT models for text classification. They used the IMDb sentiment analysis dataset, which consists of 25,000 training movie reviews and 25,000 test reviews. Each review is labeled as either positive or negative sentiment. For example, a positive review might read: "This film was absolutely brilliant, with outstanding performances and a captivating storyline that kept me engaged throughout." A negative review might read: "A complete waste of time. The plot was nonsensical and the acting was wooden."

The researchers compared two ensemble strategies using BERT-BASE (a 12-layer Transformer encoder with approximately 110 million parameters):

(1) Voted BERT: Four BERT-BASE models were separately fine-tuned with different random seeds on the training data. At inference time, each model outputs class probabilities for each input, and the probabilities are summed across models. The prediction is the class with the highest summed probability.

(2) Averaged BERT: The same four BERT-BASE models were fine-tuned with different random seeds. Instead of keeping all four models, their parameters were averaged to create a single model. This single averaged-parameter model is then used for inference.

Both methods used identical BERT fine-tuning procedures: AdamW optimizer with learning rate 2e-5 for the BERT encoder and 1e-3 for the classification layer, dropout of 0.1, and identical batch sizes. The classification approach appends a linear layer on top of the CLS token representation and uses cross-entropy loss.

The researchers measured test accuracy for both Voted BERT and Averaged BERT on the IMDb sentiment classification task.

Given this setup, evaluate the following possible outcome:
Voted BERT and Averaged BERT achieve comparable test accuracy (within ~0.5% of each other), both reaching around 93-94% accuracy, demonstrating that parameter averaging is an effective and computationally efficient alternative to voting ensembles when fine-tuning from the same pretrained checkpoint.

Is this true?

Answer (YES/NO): YES